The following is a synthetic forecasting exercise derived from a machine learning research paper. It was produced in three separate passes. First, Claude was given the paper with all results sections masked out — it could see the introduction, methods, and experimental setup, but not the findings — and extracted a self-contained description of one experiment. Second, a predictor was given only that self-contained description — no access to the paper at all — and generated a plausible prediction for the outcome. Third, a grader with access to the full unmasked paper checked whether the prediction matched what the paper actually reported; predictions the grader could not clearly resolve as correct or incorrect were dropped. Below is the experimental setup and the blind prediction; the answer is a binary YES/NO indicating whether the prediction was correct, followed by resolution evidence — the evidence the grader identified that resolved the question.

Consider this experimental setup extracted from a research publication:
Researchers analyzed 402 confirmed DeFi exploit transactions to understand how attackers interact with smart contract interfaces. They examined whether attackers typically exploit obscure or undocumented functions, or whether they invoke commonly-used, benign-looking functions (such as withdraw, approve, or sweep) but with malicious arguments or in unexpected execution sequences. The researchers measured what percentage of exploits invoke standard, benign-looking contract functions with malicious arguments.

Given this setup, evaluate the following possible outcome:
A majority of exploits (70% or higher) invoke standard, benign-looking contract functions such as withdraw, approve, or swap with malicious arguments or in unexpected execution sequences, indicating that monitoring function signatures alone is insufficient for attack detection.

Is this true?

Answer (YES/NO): NO